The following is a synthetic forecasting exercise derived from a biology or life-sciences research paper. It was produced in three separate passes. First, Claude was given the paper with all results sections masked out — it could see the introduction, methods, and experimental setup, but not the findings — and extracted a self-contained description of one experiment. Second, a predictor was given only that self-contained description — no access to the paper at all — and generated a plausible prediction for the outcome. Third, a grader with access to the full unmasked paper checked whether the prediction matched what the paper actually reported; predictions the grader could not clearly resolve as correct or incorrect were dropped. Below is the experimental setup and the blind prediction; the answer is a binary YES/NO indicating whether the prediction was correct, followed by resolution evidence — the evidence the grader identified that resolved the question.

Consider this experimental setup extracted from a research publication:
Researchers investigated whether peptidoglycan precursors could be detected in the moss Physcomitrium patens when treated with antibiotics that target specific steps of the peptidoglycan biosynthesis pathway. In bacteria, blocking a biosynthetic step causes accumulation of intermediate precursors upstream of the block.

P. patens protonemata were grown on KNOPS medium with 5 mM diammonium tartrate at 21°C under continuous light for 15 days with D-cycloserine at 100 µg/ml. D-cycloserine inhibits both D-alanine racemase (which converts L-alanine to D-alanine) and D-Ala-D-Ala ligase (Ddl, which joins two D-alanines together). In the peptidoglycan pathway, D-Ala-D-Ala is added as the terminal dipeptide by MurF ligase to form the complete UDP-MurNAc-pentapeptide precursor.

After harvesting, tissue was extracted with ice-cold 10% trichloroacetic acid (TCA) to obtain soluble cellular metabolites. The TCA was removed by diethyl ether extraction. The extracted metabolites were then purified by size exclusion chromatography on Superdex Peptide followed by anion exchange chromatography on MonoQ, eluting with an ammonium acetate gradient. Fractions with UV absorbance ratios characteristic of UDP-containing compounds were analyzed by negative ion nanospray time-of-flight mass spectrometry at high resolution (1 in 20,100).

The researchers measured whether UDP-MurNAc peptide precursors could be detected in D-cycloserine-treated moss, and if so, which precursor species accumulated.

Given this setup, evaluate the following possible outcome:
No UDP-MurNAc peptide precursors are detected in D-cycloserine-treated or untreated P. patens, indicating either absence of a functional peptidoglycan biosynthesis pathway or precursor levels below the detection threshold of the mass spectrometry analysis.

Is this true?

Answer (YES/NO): NO